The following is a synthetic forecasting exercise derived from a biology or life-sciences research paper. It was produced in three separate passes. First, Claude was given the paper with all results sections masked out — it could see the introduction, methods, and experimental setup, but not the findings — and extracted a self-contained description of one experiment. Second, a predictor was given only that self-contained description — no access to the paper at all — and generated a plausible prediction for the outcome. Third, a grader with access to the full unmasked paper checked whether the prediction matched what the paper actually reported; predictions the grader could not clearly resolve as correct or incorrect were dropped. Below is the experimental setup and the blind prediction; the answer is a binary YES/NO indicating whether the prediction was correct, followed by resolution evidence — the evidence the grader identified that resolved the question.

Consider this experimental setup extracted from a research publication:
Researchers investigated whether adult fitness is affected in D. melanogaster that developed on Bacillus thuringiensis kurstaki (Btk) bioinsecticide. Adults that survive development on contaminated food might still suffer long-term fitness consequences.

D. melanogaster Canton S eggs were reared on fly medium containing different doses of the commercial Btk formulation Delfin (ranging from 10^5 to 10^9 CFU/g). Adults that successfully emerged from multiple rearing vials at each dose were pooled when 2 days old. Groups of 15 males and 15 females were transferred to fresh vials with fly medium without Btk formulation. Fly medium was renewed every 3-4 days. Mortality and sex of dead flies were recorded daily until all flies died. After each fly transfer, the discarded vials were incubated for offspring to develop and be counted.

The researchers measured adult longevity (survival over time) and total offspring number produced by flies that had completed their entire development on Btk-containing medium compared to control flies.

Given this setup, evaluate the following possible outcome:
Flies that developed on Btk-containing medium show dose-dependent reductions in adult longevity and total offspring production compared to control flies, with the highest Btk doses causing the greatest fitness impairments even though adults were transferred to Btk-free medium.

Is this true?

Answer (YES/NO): NO